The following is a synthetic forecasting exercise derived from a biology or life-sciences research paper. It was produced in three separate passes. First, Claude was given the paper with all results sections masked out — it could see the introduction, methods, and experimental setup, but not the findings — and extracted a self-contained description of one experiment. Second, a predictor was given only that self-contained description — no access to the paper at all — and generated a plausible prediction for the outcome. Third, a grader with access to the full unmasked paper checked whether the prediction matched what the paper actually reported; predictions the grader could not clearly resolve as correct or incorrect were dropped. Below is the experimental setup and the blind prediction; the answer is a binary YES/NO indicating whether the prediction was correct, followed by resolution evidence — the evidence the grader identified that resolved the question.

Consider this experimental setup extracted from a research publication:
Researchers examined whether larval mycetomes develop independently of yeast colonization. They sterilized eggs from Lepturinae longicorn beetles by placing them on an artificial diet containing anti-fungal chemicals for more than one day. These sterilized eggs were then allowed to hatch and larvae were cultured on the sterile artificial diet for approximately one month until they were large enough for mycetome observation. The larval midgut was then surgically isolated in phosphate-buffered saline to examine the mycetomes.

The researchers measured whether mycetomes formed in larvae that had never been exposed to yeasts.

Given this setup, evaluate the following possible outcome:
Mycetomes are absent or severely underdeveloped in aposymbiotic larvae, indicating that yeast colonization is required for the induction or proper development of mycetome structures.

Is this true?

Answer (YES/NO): NO